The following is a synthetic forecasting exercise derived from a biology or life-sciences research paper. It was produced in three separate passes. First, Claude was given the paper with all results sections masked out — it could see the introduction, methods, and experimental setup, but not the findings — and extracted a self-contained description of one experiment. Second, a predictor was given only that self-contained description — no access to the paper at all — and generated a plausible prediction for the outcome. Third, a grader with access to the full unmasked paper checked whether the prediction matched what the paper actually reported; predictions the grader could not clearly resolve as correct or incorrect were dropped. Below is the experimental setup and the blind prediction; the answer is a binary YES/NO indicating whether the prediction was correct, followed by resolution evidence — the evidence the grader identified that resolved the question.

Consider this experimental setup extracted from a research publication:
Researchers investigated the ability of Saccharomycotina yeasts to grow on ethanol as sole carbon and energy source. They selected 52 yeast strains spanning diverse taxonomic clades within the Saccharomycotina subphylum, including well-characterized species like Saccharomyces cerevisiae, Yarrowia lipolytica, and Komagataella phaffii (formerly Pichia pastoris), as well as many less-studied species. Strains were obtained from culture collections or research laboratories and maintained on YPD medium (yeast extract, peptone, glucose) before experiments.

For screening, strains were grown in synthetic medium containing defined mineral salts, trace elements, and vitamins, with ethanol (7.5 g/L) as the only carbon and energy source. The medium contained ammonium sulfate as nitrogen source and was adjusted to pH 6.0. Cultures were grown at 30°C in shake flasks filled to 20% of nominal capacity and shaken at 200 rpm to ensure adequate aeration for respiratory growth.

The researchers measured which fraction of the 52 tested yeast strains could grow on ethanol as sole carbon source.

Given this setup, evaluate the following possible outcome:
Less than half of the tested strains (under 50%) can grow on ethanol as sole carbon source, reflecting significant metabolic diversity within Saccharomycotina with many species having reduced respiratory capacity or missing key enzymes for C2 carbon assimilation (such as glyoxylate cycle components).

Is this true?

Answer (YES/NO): NO